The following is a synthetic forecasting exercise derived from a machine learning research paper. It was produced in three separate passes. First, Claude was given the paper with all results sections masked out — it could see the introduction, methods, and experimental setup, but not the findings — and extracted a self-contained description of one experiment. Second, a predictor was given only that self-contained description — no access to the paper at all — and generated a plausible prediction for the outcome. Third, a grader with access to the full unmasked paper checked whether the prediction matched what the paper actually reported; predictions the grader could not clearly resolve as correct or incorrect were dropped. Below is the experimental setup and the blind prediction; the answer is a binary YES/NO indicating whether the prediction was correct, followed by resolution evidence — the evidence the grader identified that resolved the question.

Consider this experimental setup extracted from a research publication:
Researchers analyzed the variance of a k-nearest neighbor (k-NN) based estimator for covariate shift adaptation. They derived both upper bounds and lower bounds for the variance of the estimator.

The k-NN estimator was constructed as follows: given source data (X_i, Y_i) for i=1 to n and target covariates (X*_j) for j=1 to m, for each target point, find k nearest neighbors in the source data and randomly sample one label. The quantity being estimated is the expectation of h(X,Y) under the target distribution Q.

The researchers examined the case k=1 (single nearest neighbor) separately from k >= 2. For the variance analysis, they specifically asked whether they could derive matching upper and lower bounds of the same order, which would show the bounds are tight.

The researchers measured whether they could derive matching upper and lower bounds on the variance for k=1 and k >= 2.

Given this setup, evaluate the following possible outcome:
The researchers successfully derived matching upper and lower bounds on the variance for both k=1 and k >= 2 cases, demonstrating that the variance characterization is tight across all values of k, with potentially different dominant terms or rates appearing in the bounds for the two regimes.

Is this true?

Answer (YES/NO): YES